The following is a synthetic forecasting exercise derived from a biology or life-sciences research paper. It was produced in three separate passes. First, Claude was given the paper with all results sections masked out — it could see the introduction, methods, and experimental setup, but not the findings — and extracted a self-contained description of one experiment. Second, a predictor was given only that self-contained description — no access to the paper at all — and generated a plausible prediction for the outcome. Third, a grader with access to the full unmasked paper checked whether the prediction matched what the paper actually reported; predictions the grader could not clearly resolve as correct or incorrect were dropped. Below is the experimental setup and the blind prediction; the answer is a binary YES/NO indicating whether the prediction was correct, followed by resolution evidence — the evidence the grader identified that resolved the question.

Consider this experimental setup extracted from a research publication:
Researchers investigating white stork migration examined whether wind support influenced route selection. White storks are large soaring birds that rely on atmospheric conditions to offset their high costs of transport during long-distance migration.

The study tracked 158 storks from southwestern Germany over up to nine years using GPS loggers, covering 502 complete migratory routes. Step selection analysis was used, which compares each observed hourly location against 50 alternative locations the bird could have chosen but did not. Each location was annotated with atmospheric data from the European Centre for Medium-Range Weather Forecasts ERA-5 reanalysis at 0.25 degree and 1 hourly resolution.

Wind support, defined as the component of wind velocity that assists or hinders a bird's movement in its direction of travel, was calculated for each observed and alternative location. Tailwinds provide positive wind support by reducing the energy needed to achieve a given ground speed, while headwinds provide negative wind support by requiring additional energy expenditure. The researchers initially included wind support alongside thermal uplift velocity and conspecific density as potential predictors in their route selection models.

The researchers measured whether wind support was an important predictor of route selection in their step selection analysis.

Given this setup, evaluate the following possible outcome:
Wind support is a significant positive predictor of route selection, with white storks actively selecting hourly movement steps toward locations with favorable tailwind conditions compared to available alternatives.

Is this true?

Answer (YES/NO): NO